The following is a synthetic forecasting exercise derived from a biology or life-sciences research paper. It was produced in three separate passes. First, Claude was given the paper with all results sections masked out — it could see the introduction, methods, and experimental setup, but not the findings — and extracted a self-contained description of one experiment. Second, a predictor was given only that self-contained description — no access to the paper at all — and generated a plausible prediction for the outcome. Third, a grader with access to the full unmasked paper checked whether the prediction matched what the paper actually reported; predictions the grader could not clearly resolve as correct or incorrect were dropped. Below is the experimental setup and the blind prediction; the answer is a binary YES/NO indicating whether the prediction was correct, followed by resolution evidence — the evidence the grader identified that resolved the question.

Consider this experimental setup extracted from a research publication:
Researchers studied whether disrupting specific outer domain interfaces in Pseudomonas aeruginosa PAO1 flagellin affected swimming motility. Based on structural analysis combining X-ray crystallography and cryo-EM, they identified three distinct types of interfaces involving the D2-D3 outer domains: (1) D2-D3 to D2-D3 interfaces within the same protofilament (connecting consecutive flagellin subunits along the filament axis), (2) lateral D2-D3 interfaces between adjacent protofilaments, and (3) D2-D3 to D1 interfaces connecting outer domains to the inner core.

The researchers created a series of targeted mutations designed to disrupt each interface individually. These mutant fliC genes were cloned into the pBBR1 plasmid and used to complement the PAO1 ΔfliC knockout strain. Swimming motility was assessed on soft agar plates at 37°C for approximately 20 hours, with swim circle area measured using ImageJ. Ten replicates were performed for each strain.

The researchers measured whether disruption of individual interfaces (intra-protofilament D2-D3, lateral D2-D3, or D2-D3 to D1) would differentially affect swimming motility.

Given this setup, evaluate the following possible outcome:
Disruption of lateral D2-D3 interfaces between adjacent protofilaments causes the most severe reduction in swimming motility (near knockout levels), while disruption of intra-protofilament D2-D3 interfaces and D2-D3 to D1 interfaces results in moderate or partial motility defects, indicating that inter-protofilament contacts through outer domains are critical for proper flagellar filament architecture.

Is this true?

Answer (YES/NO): NO